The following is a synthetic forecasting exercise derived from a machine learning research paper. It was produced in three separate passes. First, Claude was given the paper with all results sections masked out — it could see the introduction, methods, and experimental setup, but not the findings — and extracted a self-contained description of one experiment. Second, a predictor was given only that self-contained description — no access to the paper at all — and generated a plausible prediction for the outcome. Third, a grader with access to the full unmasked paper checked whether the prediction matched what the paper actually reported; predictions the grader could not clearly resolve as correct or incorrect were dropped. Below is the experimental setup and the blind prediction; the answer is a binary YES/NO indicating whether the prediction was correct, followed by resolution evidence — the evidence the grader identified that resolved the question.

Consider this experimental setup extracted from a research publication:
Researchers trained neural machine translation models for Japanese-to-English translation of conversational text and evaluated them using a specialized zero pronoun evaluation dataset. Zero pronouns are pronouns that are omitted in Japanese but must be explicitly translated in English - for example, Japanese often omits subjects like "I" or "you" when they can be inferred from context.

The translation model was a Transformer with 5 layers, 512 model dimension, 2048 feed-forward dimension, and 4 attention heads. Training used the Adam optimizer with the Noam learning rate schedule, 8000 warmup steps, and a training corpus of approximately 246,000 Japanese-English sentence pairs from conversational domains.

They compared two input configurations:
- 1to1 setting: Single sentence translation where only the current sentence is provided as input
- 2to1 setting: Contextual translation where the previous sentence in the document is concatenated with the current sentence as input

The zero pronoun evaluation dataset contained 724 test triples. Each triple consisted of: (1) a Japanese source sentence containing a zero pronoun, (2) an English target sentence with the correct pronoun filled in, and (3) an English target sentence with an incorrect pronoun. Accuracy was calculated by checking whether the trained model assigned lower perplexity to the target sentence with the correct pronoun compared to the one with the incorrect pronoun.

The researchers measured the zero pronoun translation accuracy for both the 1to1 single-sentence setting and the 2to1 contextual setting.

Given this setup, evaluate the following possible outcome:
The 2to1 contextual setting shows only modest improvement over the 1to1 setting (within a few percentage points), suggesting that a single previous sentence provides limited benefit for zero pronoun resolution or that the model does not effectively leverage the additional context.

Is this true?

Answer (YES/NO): NO